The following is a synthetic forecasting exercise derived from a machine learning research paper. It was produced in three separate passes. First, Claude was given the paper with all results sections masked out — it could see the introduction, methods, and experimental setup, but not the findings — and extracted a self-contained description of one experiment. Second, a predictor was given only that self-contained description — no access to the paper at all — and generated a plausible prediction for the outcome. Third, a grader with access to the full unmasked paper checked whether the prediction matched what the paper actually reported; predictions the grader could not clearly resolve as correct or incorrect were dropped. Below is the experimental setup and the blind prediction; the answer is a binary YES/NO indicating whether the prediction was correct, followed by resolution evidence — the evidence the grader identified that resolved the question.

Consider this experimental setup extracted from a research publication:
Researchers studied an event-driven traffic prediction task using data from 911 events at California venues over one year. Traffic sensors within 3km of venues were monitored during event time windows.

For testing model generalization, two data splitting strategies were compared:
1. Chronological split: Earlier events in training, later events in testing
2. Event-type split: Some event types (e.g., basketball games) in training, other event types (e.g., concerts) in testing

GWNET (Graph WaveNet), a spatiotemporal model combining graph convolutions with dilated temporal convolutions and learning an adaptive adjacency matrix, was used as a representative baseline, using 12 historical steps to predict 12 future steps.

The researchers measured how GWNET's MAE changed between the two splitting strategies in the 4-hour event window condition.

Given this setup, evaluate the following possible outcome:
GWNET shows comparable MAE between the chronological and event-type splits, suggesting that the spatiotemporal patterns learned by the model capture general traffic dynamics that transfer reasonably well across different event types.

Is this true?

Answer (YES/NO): YES